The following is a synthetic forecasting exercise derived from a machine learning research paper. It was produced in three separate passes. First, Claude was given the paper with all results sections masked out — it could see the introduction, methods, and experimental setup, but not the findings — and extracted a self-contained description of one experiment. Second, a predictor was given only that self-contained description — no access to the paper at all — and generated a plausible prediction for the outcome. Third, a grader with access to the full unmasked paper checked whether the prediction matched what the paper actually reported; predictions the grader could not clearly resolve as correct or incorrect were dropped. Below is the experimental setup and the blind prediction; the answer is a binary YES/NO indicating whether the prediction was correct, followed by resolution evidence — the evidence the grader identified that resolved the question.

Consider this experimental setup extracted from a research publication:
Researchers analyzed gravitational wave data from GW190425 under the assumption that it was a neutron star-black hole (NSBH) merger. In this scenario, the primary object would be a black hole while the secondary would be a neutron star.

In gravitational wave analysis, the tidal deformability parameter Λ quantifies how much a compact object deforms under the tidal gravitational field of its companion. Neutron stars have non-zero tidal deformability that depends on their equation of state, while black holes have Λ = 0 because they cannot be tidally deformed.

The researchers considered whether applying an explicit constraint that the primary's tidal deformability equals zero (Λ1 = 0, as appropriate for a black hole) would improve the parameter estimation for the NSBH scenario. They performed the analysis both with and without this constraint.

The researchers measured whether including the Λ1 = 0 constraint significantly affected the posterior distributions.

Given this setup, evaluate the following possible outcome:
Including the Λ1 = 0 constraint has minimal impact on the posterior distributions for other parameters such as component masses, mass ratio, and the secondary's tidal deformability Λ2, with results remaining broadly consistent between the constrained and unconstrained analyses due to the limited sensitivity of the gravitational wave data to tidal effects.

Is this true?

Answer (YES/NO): YES